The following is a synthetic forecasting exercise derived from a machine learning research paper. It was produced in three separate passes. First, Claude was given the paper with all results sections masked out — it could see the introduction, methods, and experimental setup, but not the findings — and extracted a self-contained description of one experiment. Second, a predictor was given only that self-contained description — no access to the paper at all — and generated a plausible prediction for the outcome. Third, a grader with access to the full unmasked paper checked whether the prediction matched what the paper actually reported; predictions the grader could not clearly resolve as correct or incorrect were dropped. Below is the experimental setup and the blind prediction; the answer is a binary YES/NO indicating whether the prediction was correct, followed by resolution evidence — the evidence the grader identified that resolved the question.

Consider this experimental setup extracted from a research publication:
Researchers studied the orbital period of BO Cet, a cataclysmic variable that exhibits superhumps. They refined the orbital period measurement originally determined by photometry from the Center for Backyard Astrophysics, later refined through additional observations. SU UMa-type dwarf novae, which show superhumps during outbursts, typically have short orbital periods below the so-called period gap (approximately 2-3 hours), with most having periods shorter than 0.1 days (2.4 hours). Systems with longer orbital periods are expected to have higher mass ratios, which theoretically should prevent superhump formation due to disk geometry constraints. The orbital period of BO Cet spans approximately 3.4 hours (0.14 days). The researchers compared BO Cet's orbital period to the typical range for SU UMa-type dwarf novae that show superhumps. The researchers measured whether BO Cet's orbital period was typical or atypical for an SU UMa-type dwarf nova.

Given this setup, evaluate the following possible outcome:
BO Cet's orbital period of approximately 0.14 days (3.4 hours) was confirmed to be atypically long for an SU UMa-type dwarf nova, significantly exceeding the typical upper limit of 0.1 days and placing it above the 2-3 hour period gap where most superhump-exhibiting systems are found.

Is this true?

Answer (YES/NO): NO